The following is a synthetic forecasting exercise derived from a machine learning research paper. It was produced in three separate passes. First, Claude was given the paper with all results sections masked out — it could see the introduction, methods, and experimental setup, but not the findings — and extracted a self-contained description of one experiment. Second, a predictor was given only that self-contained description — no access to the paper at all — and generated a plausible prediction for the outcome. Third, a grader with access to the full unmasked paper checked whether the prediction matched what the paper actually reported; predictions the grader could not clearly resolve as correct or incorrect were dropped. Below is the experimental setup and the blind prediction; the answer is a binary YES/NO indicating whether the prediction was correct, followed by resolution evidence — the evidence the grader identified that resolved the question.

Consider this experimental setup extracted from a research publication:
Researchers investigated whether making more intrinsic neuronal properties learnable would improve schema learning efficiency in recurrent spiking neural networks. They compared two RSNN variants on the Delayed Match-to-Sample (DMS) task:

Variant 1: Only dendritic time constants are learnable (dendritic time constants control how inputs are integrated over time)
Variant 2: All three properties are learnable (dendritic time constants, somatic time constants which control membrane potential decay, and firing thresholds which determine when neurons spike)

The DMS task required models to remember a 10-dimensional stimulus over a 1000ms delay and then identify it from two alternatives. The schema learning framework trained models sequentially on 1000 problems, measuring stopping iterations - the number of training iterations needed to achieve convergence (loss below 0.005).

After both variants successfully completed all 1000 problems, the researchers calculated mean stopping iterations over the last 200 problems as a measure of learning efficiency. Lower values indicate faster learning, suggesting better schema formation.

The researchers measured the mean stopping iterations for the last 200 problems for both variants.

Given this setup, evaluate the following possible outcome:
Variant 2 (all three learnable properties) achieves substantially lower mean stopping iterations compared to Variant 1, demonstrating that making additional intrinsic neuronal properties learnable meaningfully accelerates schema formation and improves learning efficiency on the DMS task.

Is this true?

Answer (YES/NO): NO